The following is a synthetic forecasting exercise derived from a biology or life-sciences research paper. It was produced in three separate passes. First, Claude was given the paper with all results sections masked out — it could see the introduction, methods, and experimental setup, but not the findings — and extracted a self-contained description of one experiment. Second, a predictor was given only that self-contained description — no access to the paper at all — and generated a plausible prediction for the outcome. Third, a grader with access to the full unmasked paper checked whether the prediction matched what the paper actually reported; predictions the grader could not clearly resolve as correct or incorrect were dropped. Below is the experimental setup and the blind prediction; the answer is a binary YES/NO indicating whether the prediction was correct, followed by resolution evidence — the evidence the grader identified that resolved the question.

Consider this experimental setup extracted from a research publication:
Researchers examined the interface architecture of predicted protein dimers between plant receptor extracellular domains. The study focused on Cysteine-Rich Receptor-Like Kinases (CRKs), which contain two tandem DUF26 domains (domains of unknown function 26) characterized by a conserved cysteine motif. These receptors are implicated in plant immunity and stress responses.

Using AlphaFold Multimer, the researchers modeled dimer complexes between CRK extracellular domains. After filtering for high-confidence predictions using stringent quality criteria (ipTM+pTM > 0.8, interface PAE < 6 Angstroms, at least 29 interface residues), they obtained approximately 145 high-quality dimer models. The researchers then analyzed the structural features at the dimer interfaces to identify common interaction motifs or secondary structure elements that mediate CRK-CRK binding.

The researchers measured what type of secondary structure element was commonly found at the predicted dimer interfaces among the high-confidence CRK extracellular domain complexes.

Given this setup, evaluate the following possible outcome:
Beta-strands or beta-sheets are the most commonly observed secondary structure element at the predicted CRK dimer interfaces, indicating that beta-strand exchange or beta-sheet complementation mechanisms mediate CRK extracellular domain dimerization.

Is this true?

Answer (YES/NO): YES